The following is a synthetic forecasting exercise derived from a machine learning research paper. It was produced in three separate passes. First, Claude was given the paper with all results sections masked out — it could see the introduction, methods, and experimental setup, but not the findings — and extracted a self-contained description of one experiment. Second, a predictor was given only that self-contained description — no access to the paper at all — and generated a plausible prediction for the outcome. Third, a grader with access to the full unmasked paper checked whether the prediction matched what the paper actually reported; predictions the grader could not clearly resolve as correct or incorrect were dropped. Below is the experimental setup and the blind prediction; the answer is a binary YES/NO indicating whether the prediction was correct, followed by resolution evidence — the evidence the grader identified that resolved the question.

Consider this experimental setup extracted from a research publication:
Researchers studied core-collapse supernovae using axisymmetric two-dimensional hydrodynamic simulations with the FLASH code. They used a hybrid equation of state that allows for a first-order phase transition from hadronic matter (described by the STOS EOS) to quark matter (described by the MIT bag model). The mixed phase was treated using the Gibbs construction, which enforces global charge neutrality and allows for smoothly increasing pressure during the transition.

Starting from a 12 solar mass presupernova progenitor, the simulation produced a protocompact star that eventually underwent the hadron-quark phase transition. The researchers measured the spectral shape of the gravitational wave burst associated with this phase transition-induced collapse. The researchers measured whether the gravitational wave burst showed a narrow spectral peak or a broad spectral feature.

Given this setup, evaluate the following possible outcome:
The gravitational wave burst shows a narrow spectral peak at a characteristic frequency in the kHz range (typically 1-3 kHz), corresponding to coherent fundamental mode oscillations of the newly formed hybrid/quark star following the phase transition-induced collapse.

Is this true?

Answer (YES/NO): NO